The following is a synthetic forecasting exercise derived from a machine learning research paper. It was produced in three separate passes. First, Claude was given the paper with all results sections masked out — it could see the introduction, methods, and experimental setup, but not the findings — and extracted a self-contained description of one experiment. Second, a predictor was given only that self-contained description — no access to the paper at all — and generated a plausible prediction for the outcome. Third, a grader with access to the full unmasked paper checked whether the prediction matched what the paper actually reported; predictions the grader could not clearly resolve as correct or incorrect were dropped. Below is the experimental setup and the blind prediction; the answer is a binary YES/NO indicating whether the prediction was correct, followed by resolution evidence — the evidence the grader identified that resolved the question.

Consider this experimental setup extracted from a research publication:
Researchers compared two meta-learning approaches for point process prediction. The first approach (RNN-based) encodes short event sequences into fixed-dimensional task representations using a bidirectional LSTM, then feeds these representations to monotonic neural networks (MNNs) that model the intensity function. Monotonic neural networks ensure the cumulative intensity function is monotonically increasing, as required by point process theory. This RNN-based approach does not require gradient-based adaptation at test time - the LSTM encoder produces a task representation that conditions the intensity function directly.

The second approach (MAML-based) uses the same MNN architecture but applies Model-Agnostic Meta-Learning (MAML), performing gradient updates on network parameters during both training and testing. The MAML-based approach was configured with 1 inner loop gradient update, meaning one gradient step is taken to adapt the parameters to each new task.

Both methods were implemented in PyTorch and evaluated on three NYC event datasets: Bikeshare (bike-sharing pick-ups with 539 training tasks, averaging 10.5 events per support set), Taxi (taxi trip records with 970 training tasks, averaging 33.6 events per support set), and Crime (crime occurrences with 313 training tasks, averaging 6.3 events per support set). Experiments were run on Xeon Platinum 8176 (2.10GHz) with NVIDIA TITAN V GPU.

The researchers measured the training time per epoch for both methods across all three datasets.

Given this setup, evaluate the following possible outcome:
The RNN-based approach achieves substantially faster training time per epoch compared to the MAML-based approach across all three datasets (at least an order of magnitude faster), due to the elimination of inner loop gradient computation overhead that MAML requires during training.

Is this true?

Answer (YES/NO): NO